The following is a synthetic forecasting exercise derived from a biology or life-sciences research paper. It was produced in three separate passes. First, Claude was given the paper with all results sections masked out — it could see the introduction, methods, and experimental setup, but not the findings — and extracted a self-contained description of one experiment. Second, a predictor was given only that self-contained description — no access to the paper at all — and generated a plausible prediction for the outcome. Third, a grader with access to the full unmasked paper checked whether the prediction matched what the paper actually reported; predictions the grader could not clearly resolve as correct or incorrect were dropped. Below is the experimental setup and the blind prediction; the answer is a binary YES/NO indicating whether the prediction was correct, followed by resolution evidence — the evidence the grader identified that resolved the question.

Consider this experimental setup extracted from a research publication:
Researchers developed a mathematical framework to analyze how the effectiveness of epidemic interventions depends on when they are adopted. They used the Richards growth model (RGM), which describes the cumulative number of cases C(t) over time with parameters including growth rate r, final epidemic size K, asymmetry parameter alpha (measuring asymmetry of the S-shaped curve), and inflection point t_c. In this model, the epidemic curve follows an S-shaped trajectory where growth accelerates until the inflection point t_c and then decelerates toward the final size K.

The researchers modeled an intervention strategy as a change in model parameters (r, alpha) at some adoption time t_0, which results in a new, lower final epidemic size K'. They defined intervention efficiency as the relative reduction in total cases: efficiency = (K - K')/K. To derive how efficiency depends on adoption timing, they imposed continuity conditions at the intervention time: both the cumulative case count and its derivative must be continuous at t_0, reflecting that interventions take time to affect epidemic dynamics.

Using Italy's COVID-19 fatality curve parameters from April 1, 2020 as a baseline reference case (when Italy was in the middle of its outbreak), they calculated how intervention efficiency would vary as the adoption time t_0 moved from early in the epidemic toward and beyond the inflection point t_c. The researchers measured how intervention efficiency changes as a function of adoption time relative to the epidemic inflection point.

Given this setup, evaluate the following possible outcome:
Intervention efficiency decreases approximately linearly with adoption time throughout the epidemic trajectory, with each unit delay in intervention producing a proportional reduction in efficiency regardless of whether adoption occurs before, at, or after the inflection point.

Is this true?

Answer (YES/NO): NO